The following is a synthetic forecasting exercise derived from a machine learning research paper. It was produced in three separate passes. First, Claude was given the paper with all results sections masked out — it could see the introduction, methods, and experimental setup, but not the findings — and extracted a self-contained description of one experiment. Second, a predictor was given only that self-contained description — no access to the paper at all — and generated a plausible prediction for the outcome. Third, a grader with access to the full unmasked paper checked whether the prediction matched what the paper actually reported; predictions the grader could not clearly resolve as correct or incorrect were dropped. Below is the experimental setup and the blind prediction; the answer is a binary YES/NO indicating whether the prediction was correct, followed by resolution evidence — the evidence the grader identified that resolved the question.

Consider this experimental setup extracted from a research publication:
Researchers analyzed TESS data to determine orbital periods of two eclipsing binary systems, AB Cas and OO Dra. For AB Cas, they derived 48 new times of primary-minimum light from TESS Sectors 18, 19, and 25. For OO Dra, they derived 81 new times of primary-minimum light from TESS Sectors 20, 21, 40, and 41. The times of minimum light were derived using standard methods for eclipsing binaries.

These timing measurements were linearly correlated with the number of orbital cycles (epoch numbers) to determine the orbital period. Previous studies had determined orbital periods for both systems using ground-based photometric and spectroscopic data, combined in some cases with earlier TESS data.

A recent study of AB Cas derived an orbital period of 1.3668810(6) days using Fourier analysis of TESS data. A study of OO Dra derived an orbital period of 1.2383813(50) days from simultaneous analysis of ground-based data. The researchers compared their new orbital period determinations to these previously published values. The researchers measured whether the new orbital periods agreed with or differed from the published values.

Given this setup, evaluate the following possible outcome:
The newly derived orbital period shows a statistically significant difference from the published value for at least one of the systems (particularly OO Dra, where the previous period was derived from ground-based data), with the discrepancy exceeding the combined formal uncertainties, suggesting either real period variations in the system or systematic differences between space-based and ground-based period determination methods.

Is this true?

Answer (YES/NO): NO